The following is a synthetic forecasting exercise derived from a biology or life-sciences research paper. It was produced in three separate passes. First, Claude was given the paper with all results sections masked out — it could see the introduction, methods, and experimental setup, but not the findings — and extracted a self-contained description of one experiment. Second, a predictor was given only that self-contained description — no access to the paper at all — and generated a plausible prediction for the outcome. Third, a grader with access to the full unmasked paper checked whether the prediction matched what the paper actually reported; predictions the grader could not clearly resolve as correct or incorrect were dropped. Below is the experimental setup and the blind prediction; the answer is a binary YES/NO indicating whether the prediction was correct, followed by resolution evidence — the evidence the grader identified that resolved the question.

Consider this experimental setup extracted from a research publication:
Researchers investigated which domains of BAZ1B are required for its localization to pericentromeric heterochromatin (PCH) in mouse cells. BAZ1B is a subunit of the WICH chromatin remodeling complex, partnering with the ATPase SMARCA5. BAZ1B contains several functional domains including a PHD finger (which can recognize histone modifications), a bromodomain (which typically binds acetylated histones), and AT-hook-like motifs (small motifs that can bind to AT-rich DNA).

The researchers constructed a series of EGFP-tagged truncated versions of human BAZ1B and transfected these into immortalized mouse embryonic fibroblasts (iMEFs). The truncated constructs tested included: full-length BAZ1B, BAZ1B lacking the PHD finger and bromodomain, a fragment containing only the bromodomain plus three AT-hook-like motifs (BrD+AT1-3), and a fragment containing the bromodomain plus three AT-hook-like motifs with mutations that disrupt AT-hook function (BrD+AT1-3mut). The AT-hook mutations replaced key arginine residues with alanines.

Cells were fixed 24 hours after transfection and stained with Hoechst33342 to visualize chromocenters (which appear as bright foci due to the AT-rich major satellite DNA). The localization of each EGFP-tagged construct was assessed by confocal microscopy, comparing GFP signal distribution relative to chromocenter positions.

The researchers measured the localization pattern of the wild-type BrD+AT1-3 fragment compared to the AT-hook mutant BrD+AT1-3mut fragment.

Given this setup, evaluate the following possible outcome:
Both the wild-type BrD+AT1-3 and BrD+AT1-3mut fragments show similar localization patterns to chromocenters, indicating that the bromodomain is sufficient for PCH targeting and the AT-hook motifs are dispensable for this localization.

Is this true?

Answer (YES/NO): NO